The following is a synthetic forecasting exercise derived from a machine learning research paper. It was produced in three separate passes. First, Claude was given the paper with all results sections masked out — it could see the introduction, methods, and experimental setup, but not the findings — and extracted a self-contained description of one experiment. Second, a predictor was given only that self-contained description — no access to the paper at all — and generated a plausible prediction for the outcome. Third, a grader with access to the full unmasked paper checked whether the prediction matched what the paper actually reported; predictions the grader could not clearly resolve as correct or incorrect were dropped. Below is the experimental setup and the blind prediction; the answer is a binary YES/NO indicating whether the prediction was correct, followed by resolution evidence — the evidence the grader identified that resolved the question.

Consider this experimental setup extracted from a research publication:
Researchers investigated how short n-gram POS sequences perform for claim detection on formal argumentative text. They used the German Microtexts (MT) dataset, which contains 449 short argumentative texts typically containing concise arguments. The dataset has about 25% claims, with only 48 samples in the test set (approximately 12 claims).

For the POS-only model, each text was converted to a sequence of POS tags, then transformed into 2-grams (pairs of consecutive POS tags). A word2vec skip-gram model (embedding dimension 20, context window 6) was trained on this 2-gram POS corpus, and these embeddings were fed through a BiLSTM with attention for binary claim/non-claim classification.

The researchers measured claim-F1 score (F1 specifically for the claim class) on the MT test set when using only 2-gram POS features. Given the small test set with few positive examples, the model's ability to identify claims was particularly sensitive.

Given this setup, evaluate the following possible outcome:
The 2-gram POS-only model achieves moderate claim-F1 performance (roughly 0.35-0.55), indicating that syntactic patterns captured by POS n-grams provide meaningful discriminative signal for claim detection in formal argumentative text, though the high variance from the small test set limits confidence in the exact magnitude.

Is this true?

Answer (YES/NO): NO